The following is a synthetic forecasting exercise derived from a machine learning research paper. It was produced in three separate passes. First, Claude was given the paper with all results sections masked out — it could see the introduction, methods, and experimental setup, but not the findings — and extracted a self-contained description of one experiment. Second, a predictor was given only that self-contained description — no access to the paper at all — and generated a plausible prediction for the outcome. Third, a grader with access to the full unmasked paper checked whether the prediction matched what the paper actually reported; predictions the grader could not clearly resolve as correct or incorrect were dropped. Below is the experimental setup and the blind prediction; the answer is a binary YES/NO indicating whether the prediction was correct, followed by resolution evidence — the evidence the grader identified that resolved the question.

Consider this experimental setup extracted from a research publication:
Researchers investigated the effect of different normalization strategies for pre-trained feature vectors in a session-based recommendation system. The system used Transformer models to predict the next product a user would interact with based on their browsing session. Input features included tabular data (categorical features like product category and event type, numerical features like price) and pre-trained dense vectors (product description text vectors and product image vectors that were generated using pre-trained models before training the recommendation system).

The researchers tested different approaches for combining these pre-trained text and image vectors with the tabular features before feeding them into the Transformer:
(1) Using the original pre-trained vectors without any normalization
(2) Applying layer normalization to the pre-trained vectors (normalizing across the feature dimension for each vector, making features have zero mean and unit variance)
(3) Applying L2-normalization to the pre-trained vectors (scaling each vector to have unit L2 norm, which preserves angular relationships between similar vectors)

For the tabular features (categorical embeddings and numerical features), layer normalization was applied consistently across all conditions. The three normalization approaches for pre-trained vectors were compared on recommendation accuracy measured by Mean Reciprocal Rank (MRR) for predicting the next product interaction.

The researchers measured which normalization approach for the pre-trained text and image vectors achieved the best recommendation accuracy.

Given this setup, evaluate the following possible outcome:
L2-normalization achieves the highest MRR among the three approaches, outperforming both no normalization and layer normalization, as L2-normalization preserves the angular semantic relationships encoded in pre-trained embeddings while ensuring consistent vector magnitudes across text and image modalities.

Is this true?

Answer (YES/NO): YES